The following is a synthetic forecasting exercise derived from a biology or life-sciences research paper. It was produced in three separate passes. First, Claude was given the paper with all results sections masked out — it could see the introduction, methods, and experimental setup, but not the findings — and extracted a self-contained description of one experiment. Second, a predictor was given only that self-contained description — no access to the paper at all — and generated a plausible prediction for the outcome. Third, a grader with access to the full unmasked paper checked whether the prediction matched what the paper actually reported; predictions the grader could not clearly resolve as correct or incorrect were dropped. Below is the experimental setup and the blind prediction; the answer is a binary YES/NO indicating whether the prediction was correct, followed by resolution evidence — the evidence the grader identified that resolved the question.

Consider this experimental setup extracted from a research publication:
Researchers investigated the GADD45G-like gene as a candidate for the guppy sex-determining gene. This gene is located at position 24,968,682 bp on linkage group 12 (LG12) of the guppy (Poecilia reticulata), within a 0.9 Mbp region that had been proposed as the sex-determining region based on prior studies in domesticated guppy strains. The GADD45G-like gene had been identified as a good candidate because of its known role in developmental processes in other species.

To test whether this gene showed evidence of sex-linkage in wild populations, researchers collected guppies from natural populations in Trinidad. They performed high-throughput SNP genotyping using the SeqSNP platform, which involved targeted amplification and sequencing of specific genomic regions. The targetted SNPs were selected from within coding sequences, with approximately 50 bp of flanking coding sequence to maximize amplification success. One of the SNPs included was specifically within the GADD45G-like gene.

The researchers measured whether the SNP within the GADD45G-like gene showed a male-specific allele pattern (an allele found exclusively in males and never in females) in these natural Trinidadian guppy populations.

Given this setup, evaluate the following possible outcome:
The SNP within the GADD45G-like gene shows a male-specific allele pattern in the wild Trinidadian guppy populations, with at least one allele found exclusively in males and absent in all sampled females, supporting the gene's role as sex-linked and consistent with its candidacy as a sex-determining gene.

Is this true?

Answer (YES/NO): NO